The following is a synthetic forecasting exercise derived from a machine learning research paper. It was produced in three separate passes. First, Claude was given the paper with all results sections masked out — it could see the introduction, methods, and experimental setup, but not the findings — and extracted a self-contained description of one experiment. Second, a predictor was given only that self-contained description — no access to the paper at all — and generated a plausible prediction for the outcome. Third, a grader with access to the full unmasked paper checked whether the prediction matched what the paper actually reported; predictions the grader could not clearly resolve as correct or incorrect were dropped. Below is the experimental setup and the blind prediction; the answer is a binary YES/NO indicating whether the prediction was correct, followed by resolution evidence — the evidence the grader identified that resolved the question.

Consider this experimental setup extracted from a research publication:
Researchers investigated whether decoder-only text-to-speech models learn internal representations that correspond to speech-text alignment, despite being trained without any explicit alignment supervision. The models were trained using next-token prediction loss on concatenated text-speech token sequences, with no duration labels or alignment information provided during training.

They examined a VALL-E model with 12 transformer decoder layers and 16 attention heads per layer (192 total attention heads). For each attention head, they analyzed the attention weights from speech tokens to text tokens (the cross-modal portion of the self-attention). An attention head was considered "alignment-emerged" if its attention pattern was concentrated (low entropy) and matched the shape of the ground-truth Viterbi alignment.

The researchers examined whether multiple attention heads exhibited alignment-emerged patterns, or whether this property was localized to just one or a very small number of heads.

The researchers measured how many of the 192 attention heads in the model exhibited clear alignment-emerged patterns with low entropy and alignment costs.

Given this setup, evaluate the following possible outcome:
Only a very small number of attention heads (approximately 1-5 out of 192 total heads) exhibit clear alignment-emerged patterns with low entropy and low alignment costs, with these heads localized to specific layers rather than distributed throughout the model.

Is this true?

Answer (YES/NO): YES